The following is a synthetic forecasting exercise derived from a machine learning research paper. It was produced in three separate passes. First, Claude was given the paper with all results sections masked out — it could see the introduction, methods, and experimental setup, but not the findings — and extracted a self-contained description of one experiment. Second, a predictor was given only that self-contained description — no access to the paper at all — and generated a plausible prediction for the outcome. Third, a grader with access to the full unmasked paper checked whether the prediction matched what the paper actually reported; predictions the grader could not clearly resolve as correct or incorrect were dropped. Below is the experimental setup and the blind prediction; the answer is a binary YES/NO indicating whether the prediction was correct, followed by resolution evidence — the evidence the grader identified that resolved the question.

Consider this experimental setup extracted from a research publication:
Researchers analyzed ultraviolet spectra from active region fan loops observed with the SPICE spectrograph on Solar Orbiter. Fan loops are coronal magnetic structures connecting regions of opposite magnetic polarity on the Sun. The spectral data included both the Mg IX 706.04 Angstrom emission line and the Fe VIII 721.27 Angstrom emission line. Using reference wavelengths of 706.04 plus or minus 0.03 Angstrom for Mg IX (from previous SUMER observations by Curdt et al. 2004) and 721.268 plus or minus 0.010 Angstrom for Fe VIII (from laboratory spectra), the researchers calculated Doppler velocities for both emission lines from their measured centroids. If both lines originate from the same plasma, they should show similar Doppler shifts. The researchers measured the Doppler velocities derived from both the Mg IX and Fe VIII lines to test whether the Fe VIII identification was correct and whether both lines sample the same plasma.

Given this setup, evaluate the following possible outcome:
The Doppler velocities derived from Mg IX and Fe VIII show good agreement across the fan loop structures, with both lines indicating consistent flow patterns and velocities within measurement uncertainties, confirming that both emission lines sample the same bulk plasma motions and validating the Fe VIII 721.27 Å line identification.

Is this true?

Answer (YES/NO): YES